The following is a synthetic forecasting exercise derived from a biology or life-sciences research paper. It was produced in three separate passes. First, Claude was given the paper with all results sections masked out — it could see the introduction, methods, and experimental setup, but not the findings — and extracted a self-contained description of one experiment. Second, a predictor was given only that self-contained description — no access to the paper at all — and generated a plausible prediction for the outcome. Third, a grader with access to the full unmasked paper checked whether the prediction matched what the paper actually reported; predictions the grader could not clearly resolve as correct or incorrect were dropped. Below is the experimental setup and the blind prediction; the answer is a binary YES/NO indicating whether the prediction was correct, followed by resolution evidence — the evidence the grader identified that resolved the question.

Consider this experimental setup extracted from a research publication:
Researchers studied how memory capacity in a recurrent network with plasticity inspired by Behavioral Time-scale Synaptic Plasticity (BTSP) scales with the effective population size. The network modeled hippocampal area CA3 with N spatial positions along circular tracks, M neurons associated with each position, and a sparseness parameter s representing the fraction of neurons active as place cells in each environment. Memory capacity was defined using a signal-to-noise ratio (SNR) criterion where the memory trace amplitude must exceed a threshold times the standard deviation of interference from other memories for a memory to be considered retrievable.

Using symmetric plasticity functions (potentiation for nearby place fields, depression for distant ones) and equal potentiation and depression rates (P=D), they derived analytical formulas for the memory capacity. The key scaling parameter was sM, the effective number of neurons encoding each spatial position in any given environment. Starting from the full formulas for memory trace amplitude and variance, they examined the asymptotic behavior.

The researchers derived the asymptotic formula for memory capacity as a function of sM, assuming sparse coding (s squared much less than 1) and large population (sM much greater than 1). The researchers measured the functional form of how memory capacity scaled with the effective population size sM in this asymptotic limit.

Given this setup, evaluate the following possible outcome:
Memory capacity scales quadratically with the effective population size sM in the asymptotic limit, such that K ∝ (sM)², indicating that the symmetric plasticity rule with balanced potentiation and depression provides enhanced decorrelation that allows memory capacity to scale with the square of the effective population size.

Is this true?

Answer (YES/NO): NO